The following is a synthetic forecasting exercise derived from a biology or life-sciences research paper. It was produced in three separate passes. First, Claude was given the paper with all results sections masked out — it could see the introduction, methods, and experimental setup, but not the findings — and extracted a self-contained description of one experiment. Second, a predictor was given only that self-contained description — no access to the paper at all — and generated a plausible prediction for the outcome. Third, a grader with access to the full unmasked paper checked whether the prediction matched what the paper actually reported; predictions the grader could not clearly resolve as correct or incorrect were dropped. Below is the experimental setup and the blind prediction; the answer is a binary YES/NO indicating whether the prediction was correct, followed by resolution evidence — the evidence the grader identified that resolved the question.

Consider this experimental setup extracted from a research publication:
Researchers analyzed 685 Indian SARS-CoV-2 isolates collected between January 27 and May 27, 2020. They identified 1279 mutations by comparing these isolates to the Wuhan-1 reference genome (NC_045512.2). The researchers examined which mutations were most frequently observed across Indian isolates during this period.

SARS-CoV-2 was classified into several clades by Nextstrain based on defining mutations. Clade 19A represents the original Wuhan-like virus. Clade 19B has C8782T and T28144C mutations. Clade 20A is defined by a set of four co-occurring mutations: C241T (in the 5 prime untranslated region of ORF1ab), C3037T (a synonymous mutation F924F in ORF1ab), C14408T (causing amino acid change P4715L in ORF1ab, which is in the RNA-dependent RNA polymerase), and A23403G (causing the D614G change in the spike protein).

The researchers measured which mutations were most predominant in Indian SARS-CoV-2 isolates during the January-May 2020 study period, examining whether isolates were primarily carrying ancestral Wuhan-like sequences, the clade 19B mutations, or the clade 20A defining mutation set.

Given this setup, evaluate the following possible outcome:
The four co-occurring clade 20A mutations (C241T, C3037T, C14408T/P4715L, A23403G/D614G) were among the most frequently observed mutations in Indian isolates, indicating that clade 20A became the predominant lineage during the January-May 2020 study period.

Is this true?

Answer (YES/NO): YES